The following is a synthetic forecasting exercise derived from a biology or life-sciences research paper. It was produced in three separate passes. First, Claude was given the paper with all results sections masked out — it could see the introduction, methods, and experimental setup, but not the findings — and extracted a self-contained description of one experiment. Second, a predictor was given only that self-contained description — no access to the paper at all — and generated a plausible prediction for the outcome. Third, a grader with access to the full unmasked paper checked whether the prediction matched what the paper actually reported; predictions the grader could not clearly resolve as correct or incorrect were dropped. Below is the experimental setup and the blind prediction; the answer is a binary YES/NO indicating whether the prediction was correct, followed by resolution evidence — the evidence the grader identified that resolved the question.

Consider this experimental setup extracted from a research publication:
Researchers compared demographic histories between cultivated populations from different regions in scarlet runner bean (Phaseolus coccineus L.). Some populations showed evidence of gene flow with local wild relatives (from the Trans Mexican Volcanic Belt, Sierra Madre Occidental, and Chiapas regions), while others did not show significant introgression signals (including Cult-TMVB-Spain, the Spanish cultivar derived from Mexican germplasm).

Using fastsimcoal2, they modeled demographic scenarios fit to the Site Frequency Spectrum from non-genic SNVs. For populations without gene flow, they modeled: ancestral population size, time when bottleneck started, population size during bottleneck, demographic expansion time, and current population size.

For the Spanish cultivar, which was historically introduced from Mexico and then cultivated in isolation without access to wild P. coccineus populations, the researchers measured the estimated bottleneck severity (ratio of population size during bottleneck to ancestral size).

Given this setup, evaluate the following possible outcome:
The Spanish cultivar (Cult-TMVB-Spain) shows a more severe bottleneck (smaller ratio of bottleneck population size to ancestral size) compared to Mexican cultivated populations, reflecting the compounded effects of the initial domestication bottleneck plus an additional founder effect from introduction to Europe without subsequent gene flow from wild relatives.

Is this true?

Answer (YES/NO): YES